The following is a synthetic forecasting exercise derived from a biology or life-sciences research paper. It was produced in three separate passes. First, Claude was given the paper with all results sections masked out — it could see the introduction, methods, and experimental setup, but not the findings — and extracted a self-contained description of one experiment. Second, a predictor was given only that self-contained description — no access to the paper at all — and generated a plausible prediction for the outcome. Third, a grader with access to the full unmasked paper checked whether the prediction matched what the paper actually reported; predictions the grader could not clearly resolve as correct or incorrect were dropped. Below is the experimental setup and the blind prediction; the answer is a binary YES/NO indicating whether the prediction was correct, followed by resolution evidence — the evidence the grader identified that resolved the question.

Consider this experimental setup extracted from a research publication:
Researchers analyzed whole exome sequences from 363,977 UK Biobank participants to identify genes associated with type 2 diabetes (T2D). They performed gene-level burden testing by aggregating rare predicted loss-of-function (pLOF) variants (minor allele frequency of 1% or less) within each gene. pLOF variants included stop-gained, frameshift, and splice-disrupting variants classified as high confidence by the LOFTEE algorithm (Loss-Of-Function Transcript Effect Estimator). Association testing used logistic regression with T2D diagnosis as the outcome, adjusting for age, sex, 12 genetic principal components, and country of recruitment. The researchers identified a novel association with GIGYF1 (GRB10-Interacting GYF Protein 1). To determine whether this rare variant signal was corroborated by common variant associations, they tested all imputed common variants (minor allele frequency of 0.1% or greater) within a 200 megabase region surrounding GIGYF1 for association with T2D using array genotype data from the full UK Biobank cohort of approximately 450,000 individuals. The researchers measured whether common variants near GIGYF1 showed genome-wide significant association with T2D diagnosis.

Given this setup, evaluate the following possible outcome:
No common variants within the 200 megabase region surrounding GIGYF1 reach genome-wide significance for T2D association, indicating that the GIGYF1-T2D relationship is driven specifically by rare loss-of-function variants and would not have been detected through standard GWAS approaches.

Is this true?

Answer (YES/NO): NO